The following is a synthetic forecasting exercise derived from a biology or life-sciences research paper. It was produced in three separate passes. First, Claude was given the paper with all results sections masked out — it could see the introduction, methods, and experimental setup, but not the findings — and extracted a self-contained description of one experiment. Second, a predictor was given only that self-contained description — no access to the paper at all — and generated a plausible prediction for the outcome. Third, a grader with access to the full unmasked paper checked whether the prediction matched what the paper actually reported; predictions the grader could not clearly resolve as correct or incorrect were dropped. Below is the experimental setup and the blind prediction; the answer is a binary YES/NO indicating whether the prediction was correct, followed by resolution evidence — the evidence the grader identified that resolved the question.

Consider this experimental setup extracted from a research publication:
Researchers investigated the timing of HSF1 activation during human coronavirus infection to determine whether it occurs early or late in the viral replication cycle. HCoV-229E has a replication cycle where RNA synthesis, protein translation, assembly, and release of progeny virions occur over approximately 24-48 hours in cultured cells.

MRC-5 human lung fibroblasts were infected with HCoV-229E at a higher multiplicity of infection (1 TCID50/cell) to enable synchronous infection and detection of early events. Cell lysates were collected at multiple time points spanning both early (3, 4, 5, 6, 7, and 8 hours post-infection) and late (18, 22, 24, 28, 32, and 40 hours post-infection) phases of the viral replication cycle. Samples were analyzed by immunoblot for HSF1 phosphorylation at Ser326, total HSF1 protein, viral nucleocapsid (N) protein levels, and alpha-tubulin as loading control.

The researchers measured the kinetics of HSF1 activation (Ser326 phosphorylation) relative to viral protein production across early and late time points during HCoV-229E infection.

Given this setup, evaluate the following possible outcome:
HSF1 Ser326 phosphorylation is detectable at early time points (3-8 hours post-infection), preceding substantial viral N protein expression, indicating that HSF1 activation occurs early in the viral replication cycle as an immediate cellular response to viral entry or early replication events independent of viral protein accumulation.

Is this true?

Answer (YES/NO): NO